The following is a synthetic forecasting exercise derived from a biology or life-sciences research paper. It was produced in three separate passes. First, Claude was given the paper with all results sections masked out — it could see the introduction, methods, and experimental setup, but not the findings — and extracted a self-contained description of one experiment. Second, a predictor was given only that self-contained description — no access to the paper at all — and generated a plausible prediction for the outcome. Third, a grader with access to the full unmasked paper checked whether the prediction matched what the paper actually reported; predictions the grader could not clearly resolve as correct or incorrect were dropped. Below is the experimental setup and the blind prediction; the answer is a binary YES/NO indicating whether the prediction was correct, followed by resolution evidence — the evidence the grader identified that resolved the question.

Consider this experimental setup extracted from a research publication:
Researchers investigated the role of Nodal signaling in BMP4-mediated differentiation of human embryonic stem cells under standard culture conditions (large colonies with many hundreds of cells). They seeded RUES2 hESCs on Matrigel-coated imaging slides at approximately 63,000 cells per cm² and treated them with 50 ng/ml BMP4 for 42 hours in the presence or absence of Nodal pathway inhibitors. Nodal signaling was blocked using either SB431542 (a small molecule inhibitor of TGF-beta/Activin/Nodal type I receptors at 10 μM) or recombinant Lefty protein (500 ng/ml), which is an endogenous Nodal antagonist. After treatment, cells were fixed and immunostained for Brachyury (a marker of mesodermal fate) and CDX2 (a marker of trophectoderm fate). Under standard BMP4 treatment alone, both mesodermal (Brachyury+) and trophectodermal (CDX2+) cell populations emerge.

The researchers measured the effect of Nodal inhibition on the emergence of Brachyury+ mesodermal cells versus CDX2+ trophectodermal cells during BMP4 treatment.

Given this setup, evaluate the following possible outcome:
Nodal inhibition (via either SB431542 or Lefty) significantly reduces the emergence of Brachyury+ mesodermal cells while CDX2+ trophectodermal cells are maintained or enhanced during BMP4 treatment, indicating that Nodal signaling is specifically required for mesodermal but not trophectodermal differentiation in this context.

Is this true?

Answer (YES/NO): YES